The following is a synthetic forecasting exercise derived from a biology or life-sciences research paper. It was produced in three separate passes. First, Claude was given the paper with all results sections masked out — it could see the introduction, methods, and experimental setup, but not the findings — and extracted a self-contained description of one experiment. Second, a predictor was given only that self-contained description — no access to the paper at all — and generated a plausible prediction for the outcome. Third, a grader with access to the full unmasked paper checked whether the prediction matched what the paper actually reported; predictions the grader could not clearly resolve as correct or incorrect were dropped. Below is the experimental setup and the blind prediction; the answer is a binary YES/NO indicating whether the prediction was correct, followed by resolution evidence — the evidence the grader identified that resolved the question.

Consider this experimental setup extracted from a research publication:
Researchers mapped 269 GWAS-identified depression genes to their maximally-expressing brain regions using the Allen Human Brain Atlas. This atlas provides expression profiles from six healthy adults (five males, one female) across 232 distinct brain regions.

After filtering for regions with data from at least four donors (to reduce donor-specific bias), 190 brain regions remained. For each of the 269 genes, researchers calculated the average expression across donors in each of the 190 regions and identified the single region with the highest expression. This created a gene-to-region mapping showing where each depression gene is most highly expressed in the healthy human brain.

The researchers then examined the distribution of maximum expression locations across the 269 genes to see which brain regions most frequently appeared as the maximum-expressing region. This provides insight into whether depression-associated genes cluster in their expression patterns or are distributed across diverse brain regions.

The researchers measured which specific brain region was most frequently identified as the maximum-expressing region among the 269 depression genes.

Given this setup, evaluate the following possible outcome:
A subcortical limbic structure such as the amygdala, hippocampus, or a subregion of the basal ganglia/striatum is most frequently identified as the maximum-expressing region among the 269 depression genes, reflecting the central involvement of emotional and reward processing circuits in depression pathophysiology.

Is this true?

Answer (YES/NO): NO